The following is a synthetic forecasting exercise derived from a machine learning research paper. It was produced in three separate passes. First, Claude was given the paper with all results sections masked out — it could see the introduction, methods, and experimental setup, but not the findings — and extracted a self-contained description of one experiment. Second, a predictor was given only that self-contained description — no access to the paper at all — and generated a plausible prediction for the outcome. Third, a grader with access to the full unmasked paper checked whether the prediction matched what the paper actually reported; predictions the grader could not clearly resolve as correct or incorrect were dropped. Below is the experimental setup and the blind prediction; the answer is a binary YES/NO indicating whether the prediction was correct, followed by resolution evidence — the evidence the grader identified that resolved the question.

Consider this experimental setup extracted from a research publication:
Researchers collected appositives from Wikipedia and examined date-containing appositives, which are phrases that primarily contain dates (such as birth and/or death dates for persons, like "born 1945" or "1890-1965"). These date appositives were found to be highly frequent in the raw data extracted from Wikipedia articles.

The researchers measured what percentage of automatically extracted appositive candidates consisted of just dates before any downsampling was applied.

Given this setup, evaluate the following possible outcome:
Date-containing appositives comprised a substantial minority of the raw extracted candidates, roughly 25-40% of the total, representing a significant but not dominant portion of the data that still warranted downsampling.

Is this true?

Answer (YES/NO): NO